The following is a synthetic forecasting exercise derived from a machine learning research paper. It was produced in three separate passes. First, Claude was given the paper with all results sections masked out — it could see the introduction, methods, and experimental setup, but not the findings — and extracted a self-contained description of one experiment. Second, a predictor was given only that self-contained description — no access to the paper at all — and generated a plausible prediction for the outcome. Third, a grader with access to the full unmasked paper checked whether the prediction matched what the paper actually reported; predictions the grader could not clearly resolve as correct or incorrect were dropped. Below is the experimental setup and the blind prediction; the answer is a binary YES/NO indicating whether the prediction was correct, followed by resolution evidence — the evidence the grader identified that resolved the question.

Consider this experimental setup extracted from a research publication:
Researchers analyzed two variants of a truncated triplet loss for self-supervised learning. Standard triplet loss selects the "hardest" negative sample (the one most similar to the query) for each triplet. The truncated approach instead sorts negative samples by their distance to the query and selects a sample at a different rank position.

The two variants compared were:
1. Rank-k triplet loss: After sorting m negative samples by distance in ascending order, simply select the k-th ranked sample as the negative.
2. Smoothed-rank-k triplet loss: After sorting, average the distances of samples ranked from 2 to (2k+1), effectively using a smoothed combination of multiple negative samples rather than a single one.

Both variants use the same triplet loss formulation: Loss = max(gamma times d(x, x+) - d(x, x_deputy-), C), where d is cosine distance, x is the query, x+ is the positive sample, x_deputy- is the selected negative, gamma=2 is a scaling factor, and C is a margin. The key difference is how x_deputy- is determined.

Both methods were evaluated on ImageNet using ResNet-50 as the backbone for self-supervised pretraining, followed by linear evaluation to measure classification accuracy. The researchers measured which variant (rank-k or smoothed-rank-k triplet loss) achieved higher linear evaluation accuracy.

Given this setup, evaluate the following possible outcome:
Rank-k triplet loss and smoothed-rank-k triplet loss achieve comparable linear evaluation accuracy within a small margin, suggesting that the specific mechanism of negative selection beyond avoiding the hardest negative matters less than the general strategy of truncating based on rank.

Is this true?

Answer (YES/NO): NO